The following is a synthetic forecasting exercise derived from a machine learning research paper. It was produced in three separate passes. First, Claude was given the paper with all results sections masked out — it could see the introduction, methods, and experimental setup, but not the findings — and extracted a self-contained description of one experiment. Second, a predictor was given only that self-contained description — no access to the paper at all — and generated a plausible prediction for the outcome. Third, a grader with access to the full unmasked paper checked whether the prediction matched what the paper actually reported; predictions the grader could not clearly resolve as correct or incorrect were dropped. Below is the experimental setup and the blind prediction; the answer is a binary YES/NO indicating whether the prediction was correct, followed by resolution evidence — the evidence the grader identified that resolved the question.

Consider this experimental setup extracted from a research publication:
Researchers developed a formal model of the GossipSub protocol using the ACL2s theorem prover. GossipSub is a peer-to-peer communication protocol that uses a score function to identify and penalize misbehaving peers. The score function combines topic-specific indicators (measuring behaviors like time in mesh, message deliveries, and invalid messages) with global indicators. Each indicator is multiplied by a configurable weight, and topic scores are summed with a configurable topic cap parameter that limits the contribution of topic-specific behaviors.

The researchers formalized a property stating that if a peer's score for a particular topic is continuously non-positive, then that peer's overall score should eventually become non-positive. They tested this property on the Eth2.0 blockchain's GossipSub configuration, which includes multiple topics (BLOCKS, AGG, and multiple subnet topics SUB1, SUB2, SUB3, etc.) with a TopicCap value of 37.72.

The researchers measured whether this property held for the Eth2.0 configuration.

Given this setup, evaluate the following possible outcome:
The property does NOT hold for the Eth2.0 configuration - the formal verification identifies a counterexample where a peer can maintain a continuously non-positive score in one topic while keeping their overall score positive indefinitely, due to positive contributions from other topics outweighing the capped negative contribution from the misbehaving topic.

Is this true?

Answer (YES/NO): YES